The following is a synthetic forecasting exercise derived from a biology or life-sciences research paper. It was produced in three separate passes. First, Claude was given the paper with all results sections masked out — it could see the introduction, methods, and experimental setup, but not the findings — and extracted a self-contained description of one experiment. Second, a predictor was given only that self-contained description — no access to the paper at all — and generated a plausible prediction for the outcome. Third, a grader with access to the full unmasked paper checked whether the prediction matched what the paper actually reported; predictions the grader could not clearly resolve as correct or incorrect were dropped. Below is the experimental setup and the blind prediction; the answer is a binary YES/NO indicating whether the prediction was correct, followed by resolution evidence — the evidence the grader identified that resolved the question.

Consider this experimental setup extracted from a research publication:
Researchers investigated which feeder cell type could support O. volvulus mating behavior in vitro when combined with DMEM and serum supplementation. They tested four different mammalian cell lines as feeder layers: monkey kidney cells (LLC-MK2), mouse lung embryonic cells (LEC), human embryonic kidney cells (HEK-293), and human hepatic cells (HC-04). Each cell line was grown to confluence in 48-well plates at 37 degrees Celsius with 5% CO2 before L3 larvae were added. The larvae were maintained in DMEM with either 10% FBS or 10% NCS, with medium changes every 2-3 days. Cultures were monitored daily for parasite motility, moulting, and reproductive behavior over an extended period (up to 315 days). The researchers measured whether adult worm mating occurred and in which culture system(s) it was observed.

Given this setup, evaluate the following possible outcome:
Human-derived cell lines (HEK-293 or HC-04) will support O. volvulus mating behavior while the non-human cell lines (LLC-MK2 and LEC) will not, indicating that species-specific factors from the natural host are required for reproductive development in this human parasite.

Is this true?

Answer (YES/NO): NO